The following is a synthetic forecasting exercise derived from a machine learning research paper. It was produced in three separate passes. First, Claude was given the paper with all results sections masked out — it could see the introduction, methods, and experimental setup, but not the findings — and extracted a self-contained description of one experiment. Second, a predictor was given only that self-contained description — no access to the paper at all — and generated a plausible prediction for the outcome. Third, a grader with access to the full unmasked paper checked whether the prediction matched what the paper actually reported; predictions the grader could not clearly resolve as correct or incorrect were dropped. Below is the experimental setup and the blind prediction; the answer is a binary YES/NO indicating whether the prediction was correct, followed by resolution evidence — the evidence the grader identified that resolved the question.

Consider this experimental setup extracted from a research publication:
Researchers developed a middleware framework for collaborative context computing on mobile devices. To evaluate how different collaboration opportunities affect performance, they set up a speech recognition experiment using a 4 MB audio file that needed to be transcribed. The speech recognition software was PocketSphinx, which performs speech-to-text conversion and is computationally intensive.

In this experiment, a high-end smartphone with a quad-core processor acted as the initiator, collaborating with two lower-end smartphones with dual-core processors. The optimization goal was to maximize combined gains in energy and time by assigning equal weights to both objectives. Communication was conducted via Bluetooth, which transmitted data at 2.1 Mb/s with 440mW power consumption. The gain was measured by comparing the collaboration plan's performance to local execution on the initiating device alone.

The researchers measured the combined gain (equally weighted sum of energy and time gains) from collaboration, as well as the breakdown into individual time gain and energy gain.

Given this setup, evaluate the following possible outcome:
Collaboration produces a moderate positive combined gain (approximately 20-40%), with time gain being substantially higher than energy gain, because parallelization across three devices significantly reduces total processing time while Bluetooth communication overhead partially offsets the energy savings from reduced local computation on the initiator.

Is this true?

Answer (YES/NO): NO